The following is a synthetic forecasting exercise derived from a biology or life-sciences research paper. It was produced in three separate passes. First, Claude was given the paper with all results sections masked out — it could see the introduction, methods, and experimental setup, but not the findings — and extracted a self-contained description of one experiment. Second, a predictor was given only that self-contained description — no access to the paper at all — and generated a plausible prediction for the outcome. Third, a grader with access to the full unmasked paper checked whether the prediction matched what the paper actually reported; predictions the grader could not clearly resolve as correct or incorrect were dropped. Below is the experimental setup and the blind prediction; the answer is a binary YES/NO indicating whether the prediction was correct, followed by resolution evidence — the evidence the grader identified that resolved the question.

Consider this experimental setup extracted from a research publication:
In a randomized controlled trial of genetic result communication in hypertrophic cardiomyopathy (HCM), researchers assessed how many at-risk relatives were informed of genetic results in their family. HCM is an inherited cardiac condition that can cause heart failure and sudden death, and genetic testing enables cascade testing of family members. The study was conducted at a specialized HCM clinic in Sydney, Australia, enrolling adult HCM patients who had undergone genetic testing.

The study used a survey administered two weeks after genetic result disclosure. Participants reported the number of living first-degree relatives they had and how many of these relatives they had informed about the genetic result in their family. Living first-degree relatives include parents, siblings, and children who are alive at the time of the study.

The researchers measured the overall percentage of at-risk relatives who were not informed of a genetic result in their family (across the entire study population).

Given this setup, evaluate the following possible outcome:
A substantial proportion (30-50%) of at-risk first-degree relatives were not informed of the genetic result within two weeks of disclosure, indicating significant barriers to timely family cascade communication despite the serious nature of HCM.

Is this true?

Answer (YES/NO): NO